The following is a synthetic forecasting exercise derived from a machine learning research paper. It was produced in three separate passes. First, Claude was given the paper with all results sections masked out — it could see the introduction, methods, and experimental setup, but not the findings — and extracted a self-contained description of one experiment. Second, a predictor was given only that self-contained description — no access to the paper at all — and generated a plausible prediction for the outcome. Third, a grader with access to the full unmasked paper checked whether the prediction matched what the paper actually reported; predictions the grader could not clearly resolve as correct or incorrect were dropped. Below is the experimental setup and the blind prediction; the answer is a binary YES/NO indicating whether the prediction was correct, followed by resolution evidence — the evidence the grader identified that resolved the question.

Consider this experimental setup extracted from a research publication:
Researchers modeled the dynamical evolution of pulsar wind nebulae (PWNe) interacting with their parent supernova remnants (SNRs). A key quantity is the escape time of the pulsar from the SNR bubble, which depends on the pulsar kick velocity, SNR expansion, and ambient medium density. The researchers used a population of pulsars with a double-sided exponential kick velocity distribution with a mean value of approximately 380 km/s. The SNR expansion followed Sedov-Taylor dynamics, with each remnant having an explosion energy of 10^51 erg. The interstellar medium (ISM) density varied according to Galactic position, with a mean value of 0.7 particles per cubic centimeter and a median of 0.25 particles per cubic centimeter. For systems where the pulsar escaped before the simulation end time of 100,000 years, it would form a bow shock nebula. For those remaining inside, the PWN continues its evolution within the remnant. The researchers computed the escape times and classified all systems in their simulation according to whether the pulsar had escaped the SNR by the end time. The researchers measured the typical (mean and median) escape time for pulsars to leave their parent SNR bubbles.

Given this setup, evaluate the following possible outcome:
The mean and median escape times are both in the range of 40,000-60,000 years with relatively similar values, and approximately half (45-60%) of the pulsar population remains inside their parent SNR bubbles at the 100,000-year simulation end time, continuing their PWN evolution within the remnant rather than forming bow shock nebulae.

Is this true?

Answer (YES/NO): NO